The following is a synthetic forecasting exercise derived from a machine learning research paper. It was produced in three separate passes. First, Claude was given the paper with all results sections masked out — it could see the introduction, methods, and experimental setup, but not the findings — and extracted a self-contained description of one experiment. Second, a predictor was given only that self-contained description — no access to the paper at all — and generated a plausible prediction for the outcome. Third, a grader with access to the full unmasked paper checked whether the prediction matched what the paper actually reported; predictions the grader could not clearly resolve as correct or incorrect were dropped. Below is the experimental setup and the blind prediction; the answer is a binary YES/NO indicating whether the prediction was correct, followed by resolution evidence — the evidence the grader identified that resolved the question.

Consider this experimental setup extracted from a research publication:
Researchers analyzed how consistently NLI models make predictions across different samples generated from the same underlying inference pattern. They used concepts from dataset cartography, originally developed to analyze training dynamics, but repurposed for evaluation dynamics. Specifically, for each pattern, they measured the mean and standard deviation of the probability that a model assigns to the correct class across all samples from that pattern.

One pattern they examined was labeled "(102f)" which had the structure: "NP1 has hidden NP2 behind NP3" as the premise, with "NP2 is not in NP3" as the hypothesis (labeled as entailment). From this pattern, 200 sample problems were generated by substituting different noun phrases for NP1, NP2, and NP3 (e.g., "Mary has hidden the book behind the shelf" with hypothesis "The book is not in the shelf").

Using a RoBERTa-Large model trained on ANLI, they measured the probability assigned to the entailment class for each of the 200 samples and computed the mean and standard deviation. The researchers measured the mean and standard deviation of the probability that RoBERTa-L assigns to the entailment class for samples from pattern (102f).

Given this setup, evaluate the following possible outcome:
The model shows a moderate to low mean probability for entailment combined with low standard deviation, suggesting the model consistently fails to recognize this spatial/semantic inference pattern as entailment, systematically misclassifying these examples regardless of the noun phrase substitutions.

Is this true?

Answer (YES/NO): NO